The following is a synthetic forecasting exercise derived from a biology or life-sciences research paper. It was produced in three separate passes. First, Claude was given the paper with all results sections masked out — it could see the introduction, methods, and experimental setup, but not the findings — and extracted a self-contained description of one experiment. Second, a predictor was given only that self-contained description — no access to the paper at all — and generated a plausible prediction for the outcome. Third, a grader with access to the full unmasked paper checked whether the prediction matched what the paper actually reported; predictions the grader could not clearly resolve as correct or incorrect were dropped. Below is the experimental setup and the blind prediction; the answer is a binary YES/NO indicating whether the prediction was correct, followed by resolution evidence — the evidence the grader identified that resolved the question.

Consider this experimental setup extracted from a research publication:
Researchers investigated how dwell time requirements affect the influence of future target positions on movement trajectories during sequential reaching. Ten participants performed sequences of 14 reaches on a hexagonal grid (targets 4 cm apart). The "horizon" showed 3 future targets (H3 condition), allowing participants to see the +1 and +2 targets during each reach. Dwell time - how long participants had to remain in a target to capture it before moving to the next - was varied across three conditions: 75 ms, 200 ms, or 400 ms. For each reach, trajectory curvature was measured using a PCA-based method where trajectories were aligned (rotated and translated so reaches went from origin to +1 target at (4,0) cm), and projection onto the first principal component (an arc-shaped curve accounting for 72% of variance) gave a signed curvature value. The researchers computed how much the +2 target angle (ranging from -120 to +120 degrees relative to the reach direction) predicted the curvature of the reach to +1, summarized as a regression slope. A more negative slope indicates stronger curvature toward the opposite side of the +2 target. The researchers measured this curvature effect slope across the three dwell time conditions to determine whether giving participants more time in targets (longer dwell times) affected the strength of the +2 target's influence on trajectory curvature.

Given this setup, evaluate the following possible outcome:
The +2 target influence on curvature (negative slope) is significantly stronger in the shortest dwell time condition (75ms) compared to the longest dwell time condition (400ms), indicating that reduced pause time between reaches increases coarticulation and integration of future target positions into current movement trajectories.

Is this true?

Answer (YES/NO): YES